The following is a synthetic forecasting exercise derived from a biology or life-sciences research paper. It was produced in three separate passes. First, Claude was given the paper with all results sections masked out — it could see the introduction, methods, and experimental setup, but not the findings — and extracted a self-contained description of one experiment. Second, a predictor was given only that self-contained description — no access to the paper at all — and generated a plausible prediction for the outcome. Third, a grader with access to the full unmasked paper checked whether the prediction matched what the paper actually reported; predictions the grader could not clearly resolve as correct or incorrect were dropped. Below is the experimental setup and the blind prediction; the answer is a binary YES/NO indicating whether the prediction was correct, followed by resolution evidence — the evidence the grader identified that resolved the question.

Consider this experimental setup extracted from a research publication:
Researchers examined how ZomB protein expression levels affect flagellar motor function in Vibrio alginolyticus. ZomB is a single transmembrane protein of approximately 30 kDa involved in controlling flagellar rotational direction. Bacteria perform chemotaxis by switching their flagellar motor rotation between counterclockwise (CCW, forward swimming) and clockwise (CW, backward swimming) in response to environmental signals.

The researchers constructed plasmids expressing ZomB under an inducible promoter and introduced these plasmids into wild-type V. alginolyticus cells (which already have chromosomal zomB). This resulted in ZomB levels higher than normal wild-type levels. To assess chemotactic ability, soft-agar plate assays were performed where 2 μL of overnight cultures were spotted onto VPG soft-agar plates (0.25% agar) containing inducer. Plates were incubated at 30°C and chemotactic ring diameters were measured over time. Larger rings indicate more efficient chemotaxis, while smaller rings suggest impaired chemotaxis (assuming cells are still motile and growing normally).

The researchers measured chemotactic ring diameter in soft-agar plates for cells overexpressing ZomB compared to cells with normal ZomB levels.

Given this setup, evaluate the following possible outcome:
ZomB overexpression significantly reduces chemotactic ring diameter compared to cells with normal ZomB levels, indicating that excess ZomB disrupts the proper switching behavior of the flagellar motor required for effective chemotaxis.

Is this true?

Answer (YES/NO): NO